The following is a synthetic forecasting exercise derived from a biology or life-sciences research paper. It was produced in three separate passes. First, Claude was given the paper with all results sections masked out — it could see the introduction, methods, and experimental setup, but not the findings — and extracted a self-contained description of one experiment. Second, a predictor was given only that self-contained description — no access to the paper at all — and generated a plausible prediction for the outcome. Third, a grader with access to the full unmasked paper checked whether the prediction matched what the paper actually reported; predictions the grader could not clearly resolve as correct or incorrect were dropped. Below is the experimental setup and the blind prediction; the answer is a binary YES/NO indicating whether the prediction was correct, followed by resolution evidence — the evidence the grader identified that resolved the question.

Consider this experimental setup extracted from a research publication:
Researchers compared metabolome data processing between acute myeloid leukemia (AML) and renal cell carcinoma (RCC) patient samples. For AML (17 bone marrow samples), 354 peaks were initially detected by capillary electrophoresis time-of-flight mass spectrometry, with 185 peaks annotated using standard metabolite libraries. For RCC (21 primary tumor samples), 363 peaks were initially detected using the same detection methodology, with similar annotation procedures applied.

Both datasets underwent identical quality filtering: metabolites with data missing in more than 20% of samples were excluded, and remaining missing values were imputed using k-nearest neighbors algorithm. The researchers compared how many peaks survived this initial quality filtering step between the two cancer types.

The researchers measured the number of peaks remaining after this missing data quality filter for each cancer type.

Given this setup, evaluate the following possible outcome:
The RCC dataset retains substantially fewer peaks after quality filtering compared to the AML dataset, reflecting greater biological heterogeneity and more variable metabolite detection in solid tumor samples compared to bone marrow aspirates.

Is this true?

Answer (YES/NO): NO